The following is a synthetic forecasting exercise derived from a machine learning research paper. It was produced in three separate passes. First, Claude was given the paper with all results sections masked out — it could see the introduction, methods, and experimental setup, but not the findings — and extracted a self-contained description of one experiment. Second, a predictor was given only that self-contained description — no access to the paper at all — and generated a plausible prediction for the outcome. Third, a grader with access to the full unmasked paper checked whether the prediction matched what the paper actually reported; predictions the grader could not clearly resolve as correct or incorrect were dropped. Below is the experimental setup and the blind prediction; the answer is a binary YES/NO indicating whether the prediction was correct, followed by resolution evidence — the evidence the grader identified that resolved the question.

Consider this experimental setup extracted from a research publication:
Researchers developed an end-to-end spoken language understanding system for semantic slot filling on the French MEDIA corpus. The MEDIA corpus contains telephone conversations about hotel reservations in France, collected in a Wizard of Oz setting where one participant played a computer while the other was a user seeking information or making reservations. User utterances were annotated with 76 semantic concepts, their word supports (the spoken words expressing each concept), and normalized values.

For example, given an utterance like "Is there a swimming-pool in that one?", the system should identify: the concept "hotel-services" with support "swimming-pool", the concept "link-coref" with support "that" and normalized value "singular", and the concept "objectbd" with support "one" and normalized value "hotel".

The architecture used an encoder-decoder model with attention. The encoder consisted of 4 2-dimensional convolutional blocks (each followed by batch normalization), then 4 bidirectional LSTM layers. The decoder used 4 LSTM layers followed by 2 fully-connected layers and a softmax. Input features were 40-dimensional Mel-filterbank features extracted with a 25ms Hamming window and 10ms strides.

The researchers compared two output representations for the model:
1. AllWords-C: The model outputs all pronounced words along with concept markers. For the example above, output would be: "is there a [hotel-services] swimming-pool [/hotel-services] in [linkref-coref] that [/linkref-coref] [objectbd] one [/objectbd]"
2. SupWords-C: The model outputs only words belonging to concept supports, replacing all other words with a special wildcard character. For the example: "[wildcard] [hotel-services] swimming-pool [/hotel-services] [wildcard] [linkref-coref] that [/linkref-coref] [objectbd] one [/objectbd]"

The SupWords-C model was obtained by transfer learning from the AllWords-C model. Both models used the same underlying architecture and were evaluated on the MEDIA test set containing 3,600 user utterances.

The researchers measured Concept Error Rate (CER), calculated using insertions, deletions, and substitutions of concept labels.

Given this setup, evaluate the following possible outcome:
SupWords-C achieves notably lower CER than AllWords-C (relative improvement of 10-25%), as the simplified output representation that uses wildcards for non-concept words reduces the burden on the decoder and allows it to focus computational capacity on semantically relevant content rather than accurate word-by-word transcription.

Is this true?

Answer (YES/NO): NO